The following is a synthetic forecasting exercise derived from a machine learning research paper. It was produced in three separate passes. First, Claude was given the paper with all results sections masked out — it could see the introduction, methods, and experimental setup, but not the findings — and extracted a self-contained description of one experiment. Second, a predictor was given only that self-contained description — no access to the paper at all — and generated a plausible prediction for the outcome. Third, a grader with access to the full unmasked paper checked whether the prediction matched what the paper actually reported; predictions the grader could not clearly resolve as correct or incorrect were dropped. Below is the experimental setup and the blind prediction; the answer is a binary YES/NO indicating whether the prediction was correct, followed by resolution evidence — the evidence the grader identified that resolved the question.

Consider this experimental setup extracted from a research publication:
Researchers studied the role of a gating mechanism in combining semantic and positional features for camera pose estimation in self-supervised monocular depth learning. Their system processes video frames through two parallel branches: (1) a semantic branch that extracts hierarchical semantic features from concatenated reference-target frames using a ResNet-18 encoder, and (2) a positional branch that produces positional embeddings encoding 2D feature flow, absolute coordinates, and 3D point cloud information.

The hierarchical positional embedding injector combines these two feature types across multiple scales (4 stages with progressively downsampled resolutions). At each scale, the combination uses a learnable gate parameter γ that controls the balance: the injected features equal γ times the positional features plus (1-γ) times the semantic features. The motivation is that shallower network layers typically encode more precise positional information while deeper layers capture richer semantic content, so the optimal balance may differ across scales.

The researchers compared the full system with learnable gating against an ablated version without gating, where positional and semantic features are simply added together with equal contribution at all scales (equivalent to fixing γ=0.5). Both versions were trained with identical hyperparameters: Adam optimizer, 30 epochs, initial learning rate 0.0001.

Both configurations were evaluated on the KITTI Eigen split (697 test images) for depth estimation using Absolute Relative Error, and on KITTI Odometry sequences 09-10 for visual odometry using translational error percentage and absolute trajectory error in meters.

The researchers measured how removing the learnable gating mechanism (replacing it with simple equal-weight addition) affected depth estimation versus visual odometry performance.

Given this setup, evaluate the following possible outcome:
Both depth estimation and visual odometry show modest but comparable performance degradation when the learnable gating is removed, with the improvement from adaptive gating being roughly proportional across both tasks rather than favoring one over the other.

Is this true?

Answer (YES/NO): NO